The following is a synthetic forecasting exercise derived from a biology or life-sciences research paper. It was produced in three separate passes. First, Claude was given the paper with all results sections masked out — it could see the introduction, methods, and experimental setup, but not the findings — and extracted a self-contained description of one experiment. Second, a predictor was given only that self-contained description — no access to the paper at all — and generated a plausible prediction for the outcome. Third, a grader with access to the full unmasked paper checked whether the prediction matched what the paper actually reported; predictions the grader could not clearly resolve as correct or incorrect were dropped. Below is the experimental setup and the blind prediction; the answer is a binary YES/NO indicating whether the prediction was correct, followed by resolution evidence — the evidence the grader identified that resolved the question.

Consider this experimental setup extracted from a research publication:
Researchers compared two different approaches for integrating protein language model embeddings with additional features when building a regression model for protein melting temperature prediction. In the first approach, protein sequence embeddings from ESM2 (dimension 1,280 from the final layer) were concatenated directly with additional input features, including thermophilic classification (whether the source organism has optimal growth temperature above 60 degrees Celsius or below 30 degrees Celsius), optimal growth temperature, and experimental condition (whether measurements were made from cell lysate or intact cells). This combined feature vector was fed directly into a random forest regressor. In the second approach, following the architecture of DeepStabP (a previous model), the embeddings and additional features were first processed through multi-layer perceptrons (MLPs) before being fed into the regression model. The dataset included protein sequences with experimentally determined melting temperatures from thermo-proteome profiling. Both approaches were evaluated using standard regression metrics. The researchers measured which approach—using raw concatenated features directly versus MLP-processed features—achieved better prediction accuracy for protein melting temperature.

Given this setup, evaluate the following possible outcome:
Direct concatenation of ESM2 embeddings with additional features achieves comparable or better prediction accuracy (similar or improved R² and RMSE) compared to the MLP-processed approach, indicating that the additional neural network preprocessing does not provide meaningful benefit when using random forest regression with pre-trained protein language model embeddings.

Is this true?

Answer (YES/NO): YES